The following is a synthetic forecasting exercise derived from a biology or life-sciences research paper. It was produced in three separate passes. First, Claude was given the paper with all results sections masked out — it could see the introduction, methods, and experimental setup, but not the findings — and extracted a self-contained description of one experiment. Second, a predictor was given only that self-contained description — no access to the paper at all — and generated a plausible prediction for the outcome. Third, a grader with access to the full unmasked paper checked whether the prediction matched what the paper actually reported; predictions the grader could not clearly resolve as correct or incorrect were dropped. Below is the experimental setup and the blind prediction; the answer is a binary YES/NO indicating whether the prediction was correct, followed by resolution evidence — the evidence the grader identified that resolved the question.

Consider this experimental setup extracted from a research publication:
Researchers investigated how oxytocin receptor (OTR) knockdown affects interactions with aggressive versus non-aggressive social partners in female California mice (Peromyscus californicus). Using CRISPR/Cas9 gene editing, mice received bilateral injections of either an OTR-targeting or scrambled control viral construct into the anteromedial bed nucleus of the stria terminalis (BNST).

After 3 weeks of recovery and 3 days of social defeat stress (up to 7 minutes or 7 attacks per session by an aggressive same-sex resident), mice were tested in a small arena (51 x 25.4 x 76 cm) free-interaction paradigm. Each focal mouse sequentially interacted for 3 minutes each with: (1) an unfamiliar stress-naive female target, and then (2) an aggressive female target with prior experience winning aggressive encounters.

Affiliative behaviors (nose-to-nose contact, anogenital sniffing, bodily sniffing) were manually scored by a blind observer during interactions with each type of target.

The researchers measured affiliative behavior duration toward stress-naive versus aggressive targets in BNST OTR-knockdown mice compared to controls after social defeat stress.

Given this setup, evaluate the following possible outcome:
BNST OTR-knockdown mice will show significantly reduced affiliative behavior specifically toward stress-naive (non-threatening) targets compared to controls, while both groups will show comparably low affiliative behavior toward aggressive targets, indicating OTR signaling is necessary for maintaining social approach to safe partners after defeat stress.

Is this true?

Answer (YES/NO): NO